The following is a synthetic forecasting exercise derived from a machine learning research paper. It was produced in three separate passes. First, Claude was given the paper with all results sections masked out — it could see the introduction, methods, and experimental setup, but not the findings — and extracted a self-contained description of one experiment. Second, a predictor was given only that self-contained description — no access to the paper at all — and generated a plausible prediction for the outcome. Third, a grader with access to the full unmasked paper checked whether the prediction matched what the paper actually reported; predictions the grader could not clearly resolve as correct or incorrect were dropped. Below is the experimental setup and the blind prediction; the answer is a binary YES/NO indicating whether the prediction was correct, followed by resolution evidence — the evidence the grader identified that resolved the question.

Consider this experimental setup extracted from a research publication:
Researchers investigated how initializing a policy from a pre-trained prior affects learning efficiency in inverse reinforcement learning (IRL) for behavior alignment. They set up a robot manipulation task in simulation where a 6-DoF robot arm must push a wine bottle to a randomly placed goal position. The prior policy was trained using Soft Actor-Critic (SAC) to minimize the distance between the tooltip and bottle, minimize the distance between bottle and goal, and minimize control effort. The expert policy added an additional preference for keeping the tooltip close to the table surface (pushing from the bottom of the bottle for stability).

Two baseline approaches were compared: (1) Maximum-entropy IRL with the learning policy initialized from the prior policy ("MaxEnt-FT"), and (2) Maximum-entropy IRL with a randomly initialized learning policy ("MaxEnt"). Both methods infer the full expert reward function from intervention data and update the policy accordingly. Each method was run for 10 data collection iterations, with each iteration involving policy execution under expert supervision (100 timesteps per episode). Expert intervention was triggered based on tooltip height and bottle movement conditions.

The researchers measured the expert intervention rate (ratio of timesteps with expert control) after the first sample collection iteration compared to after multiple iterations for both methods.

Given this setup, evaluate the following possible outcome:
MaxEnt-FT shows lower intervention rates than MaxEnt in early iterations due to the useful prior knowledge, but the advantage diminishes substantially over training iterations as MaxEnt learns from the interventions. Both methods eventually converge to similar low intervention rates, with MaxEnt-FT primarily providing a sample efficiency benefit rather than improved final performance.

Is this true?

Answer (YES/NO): YES